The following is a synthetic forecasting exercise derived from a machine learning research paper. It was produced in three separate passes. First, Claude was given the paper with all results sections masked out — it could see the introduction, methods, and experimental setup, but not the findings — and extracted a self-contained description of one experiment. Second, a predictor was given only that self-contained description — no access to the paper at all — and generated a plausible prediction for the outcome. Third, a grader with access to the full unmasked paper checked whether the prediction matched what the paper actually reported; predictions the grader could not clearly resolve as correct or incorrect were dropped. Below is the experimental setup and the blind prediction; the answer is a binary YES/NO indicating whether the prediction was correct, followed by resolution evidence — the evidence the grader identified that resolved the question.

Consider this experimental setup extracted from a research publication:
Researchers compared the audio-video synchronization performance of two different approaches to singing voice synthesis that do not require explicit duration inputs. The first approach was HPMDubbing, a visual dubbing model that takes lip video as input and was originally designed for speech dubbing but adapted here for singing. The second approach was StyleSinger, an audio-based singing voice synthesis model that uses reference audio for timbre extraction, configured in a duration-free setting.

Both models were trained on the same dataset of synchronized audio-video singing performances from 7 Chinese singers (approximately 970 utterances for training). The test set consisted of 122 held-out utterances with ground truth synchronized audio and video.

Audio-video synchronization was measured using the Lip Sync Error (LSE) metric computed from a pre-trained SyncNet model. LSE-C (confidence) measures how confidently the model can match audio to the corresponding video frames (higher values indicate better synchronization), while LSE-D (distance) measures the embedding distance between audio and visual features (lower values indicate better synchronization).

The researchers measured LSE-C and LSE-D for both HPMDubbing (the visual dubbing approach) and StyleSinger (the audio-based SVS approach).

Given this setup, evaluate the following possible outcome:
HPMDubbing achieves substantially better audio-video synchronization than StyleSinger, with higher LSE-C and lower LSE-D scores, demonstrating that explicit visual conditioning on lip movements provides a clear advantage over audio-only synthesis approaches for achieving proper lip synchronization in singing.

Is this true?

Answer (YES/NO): NO